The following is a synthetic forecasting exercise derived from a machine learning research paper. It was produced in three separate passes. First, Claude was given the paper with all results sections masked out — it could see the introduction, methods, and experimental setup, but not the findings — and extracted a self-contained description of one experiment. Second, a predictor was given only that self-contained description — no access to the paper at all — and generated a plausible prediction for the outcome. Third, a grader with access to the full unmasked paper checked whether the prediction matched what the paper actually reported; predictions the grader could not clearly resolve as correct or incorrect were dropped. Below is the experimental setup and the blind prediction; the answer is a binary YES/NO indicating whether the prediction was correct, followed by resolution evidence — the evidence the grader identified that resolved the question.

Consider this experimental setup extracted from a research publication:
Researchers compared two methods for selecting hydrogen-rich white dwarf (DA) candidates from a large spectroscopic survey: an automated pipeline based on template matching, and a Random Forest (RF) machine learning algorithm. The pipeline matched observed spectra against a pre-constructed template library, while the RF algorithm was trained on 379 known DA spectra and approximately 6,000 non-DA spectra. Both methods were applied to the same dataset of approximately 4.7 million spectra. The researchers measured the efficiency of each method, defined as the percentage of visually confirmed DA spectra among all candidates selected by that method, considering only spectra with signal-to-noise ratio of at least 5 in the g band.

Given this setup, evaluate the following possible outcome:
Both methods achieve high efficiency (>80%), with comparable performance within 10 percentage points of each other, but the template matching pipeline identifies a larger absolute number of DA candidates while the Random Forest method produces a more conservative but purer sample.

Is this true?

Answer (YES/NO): NO